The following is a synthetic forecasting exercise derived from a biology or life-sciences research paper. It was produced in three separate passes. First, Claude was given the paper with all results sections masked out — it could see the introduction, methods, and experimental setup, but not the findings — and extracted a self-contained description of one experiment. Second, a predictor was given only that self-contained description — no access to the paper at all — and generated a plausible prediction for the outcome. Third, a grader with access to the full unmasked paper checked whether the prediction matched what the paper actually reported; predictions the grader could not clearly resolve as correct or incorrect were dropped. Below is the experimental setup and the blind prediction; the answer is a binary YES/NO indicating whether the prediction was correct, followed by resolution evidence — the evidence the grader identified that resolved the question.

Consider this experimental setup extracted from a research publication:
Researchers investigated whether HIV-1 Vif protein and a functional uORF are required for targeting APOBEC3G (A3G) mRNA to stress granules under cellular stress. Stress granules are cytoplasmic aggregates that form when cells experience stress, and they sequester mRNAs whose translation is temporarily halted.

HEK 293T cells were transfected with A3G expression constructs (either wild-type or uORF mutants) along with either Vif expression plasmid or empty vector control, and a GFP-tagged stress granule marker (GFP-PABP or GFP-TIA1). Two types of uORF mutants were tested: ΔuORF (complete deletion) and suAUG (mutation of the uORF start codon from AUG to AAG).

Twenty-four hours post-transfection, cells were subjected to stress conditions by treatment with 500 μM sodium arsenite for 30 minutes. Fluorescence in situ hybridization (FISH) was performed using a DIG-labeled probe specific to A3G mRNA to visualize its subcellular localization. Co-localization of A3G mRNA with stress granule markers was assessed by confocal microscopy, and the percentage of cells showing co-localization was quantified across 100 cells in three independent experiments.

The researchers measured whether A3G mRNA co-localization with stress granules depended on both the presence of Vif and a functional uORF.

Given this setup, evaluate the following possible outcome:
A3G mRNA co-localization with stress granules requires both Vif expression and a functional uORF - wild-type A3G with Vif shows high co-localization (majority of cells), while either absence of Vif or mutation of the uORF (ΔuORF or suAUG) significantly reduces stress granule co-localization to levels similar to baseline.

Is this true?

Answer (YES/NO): YES